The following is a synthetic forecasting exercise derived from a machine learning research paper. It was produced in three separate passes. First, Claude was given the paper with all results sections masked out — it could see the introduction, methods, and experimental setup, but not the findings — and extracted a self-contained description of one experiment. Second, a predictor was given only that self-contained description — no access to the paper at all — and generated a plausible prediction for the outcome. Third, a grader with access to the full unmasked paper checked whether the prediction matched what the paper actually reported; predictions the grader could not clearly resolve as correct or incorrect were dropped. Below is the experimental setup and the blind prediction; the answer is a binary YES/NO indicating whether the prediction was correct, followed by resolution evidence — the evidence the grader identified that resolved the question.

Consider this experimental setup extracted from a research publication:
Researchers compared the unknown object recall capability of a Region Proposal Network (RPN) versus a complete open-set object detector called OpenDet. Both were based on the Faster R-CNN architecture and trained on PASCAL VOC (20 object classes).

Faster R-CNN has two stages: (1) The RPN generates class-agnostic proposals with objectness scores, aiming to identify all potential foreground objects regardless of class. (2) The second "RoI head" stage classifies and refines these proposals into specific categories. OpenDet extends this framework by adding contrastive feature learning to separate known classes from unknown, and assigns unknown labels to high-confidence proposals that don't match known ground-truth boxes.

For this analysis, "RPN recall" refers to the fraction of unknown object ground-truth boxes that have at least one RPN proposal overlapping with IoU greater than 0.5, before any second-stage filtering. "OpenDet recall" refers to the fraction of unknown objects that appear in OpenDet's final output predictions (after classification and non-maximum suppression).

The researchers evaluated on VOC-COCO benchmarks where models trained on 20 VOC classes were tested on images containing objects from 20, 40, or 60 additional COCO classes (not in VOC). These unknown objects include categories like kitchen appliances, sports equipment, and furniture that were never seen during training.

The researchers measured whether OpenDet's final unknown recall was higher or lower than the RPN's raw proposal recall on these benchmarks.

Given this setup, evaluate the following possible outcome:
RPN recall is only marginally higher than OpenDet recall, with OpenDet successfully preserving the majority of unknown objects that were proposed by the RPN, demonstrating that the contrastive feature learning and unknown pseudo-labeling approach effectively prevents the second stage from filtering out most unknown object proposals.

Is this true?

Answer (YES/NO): NO